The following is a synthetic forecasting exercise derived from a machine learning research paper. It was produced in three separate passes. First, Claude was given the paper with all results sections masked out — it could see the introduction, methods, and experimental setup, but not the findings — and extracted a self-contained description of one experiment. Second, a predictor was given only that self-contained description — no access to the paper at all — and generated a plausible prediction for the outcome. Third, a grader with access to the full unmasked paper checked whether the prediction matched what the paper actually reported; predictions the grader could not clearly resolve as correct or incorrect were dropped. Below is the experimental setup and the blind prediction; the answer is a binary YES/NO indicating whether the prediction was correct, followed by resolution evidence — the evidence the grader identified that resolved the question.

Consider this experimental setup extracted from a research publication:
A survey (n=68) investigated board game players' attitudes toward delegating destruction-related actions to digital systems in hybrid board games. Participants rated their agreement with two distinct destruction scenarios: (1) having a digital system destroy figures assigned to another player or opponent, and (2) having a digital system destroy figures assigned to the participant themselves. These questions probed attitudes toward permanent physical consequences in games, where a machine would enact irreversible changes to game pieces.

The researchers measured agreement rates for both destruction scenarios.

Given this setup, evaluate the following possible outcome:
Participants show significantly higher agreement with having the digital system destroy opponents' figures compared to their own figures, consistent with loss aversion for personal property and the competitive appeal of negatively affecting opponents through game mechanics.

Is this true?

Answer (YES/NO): NO